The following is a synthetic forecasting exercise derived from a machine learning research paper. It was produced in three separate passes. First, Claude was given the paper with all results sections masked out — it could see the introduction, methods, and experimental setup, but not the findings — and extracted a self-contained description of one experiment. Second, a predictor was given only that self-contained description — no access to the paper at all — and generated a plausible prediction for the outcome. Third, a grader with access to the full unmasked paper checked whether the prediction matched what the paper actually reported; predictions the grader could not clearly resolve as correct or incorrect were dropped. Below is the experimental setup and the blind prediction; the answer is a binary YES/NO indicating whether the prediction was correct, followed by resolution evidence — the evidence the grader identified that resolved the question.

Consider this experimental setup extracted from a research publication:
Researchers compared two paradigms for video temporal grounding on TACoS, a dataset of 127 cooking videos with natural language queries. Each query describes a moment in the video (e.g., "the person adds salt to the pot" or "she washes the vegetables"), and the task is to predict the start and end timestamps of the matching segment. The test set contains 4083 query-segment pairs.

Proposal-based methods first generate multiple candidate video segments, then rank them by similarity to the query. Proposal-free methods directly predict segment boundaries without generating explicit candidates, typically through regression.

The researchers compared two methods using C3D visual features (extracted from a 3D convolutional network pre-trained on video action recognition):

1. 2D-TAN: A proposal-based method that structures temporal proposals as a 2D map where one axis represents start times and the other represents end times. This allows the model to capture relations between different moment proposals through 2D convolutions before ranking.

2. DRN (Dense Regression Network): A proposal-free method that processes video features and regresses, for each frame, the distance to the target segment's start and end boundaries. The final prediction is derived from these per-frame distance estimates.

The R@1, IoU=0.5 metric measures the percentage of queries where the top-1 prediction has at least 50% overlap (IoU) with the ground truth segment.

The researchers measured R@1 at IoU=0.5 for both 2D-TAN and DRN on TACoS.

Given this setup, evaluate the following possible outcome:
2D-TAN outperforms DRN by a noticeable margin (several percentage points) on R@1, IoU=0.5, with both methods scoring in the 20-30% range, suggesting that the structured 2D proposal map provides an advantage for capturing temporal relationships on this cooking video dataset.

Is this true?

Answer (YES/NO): NO